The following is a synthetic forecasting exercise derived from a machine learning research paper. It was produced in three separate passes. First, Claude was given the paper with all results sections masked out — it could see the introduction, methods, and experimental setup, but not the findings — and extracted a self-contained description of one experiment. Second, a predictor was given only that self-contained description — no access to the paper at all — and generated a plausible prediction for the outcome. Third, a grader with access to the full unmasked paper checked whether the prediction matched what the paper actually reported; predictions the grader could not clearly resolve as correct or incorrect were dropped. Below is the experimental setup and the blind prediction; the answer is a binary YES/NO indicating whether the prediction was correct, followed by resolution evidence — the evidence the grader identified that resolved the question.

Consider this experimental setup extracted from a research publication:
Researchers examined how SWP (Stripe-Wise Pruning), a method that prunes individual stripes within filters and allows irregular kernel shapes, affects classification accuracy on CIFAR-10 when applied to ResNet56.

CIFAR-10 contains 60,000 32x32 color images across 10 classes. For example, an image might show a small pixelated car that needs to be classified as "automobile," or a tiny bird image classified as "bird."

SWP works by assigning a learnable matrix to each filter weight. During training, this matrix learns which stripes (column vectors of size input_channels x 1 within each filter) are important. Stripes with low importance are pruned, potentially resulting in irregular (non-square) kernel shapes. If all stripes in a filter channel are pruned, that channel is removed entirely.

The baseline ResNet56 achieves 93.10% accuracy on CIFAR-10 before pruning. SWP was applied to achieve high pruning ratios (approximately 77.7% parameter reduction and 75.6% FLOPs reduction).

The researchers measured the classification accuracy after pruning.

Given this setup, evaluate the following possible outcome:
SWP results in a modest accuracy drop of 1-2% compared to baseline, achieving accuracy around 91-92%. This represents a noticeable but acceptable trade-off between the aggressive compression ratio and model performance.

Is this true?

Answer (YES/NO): NO